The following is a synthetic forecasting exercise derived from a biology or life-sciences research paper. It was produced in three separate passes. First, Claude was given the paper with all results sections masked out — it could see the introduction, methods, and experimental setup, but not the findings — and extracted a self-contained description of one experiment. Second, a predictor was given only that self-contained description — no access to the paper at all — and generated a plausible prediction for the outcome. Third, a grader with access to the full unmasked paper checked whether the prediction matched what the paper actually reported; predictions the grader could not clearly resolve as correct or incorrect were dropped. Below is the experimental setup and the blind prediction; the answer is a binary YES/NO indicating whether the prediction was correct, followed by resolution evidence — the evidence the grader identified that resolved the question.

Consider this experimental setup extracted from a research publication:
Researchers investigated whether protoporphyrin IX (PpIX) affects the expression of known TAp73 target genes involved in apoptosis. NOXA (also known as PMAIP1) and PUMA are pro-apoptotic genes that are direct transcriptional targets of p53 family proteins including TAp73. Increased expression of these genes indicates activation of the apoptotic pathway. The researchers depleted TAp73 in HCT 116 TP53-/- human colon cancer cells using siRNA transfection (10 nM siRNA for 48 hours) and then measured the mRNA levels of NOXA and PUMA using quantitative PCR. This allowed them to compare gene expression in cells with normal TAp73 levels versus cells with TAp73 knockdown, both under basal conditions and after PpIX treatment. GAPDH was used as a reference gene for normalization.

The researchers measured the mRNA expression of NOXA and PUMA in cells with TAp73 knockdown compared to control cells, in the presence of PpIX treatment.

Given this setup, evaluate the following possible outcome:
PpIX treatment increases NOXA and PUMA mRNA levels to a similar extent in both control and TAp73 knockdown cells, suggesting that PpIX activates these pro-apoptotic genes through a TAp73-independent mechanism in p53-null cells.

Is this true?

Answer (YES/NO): NO